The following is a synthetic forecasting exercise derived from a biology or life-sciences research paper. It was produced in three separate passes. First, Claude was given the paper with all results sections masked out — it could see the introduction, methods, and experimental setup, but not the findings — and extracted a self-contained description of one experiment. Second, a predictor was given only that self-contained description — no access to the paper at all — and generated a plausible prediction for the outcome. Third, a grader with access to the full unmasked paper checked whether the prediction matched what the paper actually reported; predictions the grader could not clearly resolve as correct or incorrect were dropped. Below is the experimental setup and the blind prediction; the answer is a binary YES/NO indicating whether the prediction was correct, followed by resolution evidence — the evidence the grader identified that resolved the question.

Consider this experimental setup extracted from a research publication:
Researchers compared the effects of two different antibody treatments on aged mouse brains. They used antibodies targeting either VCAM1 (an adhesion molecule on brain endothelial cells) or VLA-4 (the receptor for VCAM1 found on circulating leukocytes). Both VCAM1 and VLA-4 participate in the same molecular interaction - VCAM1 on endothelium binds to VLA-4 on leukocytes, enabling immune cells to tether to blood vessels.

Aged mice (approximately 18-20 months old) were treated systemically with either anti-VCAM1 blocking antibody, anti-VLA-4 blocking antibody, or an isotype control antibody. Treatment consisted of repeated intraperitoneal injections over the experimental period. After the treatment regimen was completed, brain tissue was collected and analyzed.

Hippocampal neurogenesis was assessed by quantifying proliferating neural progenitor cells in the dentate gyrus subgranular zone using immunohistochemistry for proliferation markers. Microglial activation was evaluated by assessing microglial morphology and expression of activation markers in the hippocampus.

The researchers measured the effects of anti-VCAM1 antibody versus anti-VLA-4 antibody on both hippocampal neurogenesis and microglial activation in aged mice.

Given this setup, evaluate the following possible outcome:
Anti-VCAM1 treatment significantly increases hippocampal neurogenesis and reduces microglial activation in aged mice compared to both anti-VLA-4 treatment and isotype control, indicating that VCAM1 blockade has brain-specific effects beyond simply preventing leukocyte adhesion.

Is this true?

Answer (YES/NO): NO